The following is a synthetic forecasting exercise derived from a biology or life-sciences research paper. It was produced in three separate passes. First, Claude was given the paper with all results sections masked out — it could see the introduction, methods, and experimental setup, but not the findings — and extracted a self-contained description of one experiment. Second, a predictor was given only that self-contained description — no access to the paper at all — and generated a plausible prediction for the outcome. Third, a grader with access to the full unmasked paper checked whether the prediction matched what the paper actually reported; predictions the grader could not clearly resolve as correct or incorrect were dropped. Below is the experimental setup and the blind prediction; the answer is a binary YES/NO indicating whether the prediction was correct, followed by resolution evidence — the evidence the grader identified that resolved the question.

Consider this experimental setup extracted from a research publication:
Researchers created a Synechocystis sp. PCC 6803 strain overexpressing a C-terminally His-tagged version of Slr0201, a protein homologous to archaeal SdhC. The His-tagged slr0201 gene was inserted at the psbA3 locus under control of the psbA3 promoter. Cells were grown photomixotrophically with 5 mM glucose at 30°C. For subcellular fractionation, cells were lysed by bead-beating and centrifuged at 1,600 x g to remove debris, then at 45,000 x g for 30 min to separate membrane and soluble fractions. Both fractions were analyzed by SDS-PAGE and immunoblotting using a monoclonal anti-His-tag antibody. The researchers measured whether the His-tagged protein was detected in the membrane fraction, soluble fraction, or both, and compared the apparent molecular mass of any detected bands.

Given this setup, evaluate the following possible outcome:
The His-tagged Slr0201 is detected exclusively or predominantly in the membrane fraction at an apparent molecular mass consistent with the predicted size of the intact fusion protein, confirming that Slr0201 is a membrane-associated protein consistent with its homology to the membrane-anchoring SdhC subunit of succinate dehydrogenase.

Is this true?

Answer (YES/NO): NO